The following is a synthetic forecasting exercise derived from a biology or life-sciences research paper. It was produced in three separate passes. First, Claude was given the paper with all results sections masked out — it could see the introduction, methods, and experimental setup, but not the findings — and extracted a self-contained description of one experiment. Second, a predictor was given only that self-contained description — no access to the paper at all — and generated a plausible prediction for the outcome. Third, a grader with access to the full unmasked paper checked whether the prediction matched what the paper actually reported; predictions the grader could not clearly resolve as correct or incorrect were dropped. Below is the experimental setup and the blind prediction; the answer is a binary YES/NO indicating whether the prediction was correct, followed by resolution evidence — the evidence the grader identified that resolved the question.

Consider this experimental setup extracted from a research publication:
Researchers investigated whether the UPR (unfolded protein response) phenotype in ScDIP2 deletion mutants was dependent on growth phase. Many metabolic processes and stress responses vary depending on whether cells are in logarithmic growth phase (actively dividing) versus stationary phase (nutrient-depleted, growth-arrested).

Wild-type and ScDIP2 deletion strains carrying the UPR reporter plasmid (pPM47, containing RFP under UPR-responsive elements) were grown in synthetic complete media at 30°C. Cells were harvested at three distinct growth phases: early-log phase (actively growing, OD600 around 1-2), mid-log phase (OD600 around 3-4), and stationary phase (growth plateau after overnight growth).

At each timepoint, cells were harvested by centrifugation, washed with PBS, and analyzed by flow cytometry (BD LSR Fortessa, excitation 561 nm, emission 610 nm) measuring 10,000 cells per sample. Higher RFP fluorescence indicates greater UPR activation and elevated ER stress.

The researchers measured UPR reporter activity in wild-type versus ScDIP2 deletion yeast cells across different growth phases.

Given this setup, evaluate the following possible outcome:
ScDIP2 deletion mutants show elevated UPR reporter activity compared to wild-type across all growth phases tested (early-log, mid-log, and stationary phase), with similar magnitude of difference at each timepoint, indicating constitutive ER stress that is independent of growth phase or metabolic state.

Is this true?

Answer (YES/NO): NO